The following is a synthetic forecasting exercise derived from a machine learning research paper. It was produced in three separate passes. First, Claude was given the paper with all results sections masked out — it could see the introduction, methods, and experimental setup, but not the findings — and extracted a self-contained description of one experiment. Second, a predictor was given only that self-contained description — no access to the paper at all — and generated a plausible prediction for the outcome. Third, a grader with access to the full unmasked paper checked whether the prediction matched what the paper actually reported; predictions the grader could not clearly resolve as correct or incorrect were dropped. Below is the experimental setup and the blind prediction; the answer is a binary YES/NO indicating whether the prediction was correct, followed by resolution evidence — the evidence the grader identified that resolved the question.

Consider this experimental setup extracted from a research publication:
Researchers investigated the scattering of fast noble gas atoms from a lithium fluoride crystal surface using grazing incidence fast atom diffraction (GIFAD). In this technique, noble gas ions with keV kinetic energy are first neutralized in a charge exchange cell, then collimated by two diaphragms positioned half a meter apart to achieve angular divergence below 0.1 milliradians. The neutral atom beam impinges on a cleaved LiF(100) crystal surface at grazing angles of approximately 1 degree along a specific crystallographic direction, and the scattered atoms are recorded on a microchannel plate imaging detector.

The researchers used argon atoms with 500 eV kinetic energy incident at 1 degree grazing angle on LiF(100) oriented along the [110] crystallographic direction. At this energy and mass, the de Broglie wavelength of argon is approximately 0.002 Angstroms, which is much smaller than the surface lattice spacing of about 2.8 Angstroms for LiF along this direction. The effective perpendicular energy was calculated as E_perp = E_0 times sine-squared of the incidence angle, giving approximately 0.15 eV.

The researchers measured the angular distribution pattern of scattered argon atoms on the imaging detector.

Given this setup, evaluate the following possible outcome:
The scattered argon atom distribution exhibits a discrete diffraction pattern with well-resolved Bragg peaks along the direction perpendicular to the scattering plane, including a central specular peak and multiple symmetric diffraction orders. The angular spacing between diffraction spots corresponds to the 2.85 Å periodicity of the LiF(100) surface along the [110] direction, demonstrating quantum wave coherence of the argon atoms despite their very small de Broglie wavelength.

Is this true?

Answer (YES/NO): NO